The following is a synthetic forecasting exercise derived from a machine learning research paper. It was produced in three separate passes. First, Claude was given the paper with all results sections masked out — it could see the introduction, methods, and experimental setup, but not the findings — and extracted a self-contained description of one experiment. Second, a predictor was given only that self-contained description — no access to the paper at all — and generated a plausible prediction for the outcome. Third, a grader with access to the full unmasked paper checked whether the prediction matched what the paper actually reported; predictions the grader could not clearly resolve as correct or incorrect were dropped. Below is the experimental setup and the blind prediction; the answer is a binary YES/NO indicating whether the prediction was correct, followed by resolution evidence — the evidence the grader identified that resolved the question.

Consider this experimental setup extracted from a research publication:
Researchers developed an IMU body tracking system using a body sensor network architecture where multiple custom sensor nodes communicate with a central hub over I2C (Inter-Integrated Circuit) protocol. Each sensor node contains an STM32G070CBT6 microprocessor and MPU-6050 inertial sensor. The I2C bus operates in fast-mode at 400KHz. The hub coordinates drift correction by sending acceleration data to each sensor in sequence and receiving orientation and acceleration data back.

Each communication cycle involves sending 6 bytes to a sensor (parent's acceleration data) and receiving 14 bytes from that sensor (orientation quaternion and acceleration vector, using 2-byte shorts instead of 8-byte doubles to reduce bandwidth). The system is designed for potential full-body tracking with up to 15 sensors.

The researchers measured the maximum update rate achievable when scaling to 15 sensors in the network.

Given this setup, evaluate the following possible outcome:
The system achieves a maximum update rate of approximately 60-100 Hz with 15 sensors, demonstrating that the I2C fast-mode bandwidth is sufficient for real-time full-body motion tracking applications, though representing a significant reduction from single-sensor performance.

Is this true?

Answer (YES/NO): NO